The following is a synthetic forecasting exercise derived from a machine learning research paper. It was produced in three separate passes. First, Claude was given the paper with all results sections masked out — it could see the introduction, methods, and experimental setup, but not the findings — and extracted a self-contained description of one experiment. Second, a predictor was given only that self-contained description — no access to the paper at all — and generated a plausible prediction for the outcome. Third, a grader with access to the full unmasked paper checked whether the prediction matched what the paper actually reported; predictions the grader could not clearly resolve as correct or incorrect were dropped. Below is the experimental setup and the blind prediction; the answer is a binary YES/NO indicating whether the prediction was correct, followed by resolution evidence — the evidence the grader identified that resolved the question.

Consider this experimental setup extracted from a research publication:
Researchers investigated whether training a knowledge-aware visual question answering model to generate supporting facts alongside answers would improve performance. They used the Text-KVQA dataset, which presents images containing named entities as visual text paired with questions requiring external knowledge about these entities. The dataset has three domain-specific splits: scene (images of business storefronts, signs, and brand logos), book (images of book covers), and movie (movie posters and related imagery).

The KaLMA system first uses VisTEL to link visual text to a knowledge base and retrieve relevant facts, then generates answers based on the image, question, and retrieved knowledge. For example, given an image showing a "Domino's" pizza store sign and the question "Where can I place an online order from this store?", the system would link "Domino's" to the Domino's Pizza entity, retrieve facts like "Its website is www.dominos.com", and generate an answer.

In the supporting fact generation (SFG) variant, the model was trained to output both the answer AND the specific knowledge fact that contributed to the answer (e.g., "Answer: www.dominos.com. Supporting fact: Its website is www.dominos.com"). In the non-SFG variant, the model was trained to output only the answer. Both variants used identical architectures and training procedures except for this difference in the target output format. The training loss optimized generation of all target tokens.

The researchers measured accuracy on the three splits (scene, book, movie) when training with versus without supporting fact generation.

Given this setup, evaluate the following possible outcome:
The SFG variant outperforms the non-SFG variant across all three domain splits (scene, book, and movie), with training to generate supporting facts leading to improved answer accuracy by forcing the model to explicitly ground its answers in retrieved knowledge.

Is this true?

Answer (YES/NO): NO